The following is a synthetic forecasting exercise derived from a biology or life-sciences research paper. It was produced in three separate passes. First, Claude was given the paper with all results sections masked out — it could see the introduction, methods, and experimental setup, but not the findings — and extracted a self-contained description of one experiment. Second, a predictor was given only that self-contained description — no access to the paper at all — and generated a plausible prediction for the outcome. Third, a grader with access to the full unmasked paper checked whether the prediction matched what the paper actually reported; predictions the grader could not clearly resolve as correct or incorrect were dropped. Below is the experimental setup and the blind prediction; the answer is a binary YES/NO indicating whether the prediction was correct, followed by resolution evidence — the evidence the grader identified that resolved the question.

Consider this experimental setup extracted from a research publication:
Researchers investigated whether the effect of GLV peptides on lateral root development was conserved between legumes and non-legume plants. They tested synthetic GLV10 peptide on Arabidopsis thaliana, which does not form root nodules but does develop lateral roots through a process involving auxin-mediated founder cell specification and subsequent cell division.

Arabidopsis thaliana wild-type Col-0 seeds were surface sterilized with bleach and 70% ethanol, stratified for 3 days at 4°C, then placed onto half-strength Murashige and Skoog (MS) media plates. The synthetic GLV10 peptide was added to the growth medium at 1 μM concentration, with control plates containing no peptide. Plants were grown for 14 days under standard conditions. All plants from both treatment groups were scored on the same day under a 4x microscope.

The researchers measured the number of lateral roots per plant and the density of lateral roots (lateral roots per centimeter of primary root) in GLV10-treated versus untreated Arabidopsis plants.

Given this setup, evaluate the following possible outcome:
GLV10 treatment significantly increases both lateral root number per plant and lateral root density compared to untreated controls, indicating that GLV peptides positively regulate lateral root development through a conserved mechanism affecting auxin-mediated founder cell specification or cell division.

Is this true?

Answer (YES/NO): NO